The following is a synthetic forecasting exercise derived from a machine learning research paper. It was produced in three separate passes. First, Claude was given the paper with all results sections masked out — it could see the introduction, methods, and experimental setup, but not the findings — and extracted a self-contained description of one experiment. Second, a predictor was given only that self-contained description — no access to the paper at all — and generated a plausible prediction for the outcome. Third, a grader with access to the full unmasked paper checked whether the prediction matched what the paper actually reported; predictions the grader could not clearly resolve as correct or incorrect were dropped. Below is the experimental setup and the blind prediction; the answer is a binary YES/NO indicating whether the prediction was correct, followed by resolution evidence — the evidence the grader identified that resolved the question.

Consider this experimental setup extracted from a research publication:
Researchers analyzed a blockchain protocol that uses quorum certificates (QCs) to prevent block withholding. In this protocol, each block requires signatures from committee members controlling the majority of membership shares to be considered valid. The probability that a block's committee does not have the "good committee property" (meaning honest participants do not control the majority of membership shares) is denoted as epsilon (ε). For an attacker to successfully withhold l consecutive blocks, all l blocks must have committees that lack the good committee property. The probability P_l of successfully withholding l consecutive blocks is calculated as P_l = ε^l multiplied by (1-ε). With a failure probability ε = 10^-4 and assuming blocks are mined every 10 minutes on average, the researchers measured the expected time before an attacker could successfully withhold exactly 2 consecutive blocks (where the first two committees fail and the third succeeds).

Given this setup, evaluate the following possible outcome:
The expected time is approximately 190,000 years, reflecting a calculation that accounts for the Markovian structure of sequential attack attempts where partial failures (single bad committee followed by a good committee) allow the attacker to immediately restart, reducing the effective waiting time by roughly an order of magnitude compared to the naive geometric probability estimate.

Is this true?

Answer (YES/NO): NO